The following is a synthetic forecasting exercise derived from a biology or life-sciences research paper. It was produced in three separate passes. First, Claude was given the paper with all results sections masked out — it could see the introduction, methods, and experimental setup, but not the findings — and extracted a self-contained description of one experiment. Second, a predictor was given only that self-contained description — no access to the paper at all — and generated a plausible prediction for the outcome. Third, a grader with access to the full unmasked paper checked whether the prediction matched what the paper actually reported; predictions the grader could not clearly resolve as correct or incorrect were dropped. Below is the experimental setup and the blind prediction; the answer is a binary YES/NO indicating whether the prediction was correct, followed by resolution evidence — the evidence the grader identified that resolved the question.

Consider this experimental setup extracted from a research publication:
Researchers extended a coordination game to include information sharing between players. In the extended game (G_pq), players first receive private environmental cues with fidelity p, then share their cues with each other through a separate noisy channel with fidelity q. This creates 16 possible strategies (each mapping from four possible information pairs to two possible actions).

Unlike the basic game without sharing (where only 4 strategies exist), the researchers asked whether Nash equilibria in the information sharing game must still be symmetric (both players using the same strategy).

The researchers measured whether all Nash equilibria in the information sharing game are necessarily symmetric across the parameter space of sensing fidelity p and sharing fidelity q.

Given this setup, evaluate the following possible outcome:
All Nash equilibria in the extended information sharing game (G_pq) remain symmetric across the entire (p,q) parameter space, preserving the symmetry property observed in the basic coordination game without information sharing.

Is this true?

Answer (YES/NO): NO